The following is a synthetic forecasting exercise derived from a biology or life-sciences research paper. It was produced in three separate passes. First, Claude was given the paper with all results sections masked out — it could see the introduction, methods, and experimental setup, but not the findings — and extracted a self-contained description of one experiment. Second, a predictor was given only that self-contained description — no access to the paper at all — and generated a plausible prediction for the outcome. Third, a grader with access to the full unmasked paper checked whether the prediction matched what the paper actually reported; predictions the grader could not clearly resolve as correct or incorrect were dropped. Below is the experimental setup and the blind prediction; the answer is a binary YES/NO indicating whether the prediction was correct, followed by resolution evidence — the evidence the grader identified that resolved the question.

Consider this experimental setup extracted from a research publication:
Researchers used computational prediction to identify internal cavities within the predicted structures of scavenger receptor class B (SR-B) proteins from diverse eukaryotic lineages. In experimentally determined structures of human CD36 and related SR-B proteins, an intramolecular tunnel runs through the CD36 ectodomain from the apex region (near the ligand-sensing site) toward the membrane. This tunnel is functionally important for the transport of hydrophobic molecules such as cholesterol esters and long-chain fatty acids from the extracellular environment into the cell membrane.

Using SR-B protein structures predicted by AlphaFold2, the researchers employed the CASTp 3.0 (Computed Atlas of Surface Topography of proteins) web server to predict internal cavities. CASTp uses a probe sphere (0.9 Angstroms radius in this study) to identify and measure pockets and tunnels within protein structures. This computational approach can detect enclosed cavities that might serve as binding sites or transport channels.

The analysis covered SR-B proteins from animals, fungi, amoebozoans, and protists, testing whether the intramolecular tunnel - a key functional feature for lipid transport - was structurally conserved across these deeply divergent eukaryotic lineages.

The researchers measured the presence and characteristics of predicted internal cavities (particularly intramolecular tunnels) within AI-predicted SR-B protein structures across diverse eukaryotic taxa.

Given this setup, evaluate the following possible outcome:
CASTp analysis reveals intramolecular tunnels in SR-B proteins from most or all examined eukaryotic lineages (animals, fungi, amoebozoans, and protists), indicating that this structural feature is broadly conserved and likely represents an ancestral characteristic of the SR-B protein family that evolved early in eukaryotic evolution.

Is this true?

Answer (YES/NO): YES